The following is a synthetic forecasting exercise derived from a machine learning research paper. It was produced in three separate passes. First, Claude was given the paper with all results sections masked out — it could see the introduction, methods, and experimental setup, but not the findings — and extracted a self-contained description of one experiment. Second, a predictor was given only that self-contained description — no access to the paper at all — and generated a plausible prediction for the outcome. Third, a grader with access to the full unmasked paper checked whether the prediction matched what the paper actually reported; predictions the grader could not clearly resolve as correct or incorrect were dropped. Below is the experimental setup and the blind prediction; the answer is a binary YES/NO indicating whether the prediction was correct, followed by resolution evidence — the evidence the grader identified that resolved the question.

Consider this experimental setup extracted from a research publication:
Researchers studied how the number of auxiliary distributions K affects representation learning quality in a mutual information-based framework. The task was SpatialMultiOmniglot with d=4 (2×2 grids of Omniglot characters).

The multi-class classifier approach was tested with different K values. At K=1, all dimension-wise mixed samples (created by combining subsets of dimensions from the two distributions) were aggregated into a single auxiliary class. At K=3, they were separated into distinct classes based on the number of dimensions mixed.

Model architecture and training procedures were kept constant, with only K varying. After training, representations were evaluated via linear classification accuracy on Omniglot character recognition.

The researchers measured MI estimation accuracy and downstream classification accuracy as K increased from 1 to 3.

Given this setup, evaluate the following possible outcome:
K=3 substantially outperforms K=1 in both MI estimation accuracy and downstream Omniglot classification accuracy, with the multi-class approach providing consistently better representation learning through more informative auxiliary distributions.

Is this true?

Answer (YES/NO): YES